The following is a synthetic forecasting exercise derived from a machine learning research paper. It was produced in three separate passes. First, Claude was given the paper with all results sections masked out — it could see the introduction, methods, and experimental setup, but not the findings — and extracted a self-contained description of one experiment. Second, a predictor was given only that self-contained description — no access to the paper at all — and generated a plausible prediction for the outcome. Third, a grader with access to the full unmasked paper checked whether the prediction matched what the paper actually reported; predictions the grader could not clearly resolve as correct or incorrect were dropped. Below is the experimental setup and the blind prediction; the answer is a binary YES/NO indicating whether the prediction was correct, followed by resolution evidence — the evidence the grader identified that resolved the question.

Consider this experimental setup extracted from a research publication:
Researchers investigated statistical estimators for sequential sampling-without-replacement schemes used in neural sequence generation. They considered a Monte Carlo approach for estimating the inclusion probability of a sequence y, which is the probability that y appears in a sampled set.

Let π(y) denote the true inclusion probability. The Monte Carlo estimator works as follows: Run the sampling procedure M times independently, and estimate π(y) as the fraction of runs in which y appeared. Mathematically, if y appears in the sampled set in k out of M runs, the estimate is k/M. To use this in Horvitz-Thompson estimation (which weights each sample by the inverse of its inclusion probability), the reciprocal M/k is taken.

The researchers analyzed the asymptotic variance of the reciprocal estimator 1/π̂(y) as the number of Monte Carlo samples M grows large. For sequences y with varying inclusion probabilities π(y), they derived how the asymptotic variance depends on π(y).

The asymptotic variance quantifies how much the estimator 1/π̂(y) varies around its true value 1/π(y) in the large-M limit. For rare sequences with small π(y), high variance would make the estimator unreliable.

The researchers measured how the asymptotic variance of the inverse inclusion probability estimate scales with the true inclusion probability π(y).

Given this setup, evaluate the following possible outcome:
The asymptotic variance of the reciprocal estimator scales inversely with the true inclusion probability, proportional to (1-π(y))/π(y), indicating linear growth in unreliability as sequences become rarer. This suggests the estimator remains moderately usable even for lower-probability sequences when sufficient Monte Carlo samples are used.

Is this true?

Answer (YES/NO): NO